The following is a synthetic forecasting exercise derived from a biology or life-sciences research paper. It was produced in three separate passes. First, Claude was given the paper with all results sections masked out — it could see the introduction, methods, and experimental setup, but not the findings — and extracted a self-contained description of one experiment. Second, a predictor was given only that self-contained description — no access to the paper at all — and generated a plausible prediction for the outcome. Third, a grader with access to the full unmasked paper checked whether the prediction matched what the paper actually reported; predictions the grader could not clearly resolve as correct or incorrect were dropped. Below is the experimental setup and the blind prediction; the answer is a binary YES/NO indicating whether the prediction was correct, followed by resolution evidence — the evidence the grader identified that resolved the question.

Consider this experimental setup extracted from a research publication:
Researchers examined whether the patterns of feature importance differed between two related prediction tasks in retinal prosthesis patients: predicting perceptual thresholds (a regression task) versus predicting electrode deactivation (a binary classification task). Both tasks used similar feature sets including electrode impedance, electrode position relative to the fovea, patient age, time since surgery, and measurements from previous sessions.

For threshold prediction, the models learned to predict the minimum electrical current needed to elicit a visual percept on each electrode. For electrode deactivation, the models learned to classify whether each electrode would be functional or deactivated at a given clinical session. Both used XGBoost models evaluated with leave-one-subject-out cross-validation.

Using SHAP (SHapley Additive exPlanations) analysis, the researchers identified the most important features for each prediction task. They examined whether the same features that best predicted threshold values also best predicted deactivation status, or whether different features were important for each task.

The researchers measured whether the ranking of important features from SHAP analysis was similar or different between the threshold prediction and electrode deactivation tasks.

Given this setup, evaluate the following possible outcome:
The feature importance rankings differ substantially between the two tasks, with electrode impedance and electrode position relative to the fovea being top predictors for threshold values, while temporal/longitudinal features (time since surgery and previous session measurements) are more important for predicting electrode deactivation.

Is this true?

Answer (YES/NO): NO